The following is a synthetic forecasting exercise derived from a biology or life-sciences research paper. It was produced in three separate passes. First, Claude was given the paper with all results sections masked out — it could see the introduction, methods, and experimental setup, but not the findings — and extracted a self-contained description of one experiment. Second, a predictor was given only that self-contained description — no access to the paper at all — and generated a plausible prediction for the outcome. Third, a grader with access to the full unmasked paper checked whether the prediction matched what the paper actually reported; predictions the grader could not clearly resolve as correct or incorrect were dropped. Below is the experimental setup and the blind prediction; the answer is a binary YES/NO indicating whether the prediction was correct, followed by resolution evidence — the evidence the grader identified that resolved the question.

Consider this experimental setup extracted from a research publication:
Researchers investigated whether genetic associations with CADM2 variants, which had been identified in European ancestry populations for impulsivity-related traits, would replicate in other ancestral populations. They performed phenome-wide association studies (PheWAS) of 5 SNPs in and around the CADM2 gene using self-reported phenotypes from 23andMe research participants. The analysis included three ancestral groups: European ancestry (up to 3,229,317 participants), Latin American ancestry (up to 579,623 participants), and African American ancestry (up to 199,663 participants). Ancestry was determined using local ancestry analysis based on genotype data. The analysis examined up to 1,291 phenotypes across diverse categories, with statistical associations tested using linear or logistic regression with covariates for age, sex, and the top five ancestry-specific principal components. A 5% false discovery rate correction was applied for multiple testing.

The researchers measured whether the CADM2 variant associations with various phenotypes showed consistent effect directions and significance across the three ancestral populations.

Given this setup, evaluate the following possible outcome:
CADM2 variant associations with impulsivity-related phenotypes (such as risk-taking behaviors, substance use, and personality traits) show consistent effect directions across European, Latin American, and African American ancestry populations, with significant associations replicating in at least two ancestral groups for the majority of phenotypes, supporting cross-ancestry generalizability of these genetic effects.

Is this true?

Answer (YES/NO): NO